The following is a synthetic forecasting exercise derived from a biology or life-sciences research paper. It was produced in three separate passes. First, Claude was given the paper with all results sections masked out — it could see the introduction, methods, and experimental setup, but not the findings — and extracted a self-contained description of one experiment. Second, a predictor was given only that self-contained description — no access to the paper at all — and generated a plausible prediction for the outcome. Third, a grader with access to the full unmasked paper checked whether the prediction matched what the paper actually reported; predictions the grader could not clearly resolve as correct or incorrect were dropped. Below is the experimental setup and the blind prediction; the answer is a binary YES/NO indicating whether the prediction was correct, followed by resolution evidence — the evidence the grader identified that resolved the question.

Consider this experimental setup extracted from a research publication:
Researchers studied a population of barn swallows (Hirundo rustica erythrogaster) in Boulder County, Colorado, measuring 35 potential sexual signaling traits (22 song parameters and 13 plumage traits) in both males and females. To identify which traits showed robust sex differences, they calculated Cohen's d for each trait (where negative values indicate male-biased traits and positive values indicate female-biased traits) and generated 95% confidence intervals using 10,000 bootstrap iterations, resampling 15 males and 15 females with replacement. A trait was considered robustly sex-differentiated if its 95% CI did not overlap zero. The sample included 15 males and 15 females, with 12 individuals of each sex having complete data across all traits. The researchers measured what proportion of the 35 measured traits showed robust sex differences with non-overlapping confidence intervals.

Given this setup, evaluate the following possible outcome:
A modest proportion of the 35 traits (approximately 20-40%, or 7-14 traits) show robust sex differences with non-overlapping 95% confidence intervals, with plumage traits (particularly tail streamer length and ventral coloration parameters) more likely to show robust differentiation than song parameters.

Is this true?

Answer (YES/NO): NO